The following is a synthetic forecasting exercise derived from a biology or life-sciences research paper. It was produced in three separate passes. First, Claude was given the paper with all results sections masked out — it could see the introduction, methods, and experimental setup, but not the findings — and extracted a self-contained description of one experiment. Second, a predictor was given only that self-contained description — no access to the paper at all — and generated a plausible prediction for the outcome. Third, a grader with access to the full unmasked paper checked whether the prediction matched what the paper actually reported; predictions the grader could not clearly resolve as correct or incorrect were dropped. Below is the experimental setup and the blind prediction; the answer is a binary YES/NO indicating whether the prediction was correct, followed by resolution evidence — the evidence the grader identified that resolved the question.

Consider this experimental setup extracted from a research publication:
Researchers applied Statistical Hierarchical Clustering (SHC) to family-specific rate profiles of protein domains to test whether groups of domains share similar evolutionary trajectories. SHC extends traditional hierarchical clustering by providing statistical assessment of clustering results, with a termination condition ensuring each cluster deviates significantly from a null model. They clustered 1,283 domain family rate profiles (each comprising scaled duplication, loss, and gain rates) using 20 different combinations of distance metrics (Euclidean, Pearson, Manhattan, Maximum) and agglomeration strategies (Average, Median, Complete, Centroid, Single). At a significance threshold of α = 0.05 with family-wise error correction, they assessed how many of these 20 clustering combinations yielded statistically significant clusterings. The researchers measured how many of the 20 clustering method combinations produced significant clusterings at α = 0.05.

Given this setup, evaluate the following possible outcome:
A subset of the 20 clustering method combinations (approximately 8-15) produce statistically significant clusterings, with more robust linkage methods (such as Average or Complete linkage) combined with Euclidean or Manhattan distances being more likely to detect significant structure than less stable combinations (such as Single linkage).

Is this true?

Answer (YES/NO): NO